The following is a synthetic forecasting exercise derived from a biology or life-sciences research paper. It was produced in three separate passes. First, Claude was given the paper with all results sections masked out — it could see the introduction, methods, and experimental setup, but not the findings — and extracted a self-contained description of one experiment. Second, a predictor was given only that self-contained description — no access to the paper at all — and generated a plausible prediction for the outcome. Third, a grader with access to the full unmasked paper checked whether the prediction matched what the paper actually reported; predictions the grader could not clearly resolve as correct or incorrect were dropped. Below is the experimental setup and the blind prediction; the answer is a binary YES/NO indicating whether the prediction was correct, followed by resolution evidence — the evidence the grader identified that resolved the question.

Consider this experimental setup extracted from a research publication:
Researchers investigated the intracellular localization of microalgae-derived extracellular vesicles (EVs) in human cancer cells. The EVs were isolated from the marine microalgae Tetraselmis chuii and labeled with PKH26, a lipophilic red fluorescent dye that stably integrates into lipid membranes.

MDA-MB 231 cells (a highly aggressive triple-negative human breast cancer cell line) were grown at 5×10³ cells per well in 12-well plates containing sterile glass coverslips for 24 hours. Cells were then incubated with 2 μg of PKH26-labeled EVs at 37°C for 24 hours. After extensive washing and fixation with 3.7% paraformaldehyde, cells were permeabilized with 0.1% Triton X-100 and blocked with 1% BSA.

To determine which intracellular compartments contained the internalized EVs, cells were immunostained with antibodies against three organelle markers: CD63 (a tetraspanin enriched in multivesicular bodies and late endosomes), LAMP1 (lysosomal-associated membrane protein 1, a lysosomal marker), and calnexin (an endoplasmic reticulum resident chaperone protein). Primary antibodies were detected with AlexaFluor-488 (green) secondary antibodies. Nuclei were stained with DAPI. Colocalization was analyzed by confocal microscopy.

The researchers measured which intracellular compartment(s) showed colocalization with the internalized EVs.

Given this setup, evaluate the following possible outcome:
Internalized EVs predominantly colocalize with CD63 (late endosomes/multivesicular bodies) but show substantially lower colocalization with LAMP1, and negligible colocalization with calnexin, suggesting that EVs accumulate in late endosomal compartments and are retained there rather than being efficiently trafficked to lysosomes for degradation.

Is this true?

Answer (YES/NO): NO